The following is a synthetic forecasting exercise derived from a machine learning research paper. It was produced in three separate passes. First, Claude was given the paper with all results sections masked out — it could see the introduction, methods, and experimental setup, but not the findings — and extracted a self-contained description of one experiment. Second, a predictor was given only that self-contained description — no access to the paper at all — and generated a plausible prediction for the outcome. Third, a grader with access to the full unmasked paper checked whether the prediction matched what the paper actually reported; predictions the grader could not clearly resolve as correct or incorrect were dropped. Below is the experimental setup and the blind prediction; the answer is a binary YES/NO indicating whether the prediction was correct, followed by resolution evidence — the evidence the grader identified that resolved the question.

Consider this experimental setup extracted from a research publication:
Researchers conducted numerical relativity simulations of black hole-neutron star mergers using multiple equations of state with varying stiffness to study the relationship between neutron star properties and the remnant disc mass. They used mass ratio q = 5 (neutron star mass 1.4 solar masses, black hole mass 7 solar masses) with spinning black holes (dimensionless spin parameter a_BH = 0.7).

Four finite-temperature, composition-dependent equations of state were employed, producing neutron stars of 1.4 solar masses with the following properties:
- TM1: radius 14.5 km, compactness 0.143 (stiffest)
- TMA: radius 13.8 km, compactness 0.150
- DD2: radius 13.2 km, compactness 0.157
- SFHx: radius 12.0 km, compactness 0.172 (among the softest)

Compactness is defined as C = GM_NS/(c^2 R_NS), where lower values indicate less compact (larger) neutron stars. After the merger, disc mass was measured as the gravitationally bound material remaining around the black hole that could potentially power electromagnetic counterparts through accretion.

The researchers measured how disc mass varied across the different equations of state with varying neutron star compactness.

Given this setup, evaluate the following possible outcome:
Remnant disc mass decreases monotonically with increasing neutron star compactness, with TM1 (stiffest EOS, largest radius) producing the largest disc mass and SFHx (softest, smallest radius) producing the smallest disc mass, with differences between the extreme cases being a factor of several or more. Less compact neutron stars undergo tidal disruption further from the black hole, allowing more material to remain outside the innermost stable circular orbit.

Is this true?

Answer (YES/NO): YES